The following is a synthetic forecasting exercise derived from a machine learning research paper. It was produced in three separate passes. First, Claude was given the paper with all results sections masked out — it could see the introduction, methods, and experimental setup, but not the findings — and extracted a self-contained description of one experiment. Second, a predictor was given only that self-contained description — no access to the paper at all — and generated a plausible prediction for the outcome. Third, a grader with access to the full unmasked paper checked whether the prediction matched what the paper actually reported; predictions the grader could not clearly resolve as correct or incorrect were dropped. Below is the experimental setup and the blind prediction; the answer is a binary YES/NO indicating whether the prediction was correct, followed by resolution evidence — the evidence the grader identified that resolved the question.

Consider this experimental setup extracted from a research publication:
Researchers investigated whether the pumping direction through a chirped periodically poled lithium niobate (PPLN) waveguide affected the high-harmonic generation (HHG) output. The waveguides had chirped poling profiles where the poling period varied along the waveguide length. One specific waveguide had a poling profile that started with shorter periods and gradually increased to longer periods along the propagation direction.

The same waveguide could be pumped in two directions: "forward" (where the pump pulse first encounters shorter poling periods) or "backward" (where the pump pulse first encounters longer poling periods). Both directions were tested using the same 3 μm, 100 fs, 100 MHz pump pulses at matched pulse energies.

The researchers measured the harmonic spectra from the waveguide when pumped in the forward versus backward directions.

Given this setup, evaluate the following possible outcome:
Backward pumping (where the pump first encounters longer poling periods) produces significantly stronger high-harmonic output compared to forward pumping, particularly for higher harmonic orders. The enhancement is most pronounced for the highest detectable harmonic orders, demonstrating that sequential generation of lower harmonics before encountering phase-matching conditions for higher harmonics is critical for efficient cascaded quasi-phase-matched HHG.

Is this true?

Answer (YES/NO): NO